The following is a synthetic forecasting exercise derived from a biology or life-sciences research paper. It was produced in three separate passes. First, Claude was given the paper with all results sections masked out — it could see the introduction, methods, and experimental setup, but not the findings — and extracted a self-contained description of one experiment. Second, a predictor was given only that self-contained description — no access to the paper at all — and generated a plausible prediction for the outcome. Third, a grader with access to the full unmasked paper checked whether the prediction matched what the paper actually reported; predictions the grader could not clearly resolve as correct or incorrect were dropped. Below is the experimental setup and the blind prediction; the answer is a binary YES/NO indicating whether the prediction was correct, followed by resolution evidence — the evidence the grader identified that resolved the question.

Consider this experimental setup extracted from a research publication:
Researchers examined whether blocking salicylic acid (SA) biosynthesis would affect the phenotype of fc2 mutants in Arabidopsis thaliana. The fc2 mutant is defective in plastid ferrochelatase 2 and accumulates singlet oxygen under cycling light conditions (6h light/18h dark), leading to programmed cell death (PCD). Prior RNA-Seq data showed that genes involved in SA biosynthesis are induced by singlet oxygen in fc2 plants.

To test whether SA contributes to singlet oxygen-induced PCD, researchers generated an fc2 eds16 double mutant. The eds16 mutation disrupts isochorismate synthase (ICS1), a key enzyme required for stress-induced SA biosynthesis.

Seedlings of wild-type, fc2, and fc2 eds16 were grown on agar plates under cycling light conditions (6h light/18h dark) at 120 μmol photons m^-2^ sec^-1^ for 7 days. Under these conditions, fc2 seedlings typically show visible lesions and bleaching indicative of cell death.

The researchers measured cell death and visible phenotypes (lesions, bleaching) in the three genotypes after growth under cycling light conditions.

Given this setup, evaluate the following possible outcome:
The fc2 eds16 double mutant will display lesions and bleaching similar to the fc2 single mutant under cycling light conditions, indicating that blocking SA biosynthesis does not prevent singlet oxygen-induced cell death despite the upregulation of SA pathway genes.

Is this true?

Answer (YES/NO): YES